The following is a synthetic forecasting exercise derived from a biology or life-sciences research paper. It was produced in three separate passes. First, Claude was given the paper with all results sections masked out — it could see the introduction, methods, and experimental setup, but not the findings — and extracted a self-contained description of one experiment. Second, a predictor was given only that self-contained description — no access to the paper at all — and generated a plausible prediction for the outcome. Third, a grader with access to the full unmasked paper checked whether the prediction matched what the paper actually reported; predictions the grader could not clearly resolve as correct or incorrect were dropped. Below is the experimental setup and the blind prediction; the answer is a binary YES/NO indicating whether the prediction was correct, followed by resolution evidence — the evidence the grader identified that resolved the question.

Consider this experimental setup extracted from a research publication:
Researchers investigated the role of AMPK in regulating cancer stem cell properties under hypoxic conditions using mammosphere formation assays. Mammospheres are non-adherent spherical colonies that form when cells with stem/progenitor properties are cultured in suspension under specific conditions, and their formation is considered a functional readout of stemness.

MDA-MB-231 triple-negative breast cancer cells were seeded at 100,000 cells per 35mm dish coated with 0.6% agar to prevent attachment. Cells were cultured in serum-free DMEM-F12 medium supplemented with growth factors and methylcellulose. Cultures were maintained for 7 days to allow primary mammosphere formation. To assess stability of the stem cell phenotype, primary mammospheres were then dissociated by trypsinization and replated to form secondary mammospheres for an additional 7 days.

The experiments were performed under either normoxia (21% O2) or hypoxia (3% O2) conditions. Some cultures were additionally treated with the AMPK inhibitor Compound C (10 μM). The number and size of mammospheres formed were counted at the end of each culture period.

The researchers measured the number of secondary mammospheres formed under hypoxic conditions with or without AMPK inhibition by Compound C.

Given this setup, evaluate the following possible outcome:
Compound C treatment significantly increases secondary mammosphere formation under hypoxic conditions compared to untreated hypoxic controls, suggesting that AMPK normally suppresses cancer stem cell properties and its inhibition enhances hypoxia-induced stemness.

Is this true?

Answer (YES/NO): NO